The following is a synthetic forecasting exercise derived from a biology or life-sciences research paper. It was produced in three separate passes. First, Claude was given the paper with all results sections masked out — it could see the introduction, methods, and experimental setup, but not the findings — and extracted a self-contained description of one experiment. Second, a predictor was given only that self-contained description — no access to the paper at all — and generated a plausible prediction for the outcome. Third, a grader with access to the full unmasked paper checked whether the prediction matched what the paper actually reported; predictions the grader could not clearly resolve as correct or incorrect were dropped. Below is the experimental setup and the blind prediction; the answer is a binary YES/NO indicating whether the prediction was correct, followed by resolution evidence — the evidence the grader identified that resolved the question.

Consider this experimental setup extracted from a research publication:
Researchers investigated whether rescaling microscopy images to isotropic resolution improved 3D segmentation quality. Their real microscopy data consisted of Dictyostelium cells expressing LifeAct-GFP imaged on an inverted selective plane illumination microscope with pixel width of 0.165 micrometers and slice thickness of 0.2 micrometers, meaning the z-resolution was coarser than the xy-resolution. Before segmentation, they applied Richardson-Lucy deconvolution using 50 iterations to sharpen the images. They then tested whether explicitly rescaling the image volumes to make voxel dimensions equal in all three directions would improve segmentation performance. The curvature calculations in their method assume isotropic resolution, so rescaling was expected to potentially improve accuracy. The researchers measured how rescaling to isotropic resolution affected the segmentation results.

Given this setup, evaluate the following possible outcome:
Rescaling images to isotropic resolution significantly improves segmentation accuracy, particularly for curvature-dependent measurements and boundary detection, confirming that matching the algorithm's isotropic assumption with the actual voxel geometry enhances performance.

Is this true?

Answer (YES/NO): NO